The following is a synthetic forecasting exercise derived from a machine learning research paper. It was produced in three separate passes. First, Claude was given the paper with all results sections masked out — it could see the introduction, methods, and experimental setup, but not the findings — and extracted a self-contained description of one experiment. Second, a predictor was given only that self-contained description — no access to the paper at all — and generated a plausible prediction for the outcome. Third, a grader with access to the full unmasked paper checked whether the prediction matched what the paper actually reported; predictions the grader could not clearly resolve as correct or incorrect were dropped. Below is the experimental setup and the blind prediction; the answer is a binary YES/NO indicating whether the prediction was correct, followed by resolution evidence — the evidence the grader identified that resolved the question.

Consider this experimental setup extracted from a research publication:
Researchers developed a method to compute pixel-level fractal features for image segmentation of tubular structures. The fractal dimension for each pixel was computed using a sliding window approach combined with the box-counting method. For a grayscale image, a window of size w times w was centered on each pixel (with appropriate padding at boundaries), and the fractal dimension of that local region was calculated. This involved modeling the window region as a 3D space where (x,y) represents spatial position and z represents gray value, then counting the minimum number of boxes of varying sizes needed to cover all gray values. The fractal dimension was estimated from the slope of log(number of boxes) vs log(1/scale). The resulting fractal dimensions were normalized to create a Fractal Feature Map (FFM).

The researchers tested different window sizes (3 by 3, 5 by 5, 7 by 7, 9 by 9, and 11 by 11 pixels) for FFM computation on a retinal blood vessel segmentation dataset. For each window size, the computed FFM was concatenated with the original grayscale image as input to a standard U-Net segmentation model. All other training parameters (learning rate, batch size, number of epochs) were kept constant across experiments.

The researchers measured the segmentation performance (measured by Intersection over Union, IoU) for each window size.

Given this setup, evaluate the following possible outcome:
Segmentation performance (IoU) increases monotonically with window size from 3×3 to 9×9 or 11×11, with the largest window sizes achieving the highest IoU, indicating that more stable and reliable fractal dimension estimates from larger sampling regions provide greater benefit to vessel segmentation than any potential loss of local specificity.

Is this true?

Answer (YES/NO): NO